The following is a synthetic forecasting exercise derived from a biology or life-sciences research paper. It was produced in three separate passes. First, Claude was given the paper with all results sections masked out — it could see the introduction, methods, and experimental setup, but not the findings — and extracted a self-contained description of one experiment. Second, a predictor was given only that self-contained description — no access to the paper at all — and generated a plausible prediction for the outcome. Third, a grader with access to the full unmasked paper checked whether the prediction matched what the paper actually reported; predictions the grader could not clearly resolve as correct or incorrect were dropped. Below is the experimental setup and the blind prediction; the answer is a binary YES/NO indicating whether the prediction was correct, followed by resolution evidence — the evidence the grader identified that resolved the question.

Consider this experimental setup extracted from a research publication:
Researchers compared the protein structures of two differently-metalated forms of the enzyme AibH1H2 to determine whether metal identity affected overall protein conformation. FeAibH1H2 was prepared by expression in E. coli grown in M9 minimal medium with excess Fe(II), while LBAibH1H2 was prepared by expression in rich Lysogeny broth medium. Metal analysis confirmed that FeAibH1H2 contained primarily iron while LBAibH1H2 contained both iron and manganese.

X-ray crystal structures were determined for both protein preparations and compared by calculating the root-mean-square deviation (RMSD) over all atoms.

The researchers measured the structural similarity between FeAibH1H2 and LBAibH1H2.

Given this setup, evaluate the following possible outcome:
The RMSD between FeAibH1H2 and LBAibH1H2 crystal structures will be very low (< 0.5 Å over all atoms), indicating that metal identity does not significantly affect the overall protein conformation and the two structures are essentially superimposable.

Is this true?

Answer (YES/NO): YES